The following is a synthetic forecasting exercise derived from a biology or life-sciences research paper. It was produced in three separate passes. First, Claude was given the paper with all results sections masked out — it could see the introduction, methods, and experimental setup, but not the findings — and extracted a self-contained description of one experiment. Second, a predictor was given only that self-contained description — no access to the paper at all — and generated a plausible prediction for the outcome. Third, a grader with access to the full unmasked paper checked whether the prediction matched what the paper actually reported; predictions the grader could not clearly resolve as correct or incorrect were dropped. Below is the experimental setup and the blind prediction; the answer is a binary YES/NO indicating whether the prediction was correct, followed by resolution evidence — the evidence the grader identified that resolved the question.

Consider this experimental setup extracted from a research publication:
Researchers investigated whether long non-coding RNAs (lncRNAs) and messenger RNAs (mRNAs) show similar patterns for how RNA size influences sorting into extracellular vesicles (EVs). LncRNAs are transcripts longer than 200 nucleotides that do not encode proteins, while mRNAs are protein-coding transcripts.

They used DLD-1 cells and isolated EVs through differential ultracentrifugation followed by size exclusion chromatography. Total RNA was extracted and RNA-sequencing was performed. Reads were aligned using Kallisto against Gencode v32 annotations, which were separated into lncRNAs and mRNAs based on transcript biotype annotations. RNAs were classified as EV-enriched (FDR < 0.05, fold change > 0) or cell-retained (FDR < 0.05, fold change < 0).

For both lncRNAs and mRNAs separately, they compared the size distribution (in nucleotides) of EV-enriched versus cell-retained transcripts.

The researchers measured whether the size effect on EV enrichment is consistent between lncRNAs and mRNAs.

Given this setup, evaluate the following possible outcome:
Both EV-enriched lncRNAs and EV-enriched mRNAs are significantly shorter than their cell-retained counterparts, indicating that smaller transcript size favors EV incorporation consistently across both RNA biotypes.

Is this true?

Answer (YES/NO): YES